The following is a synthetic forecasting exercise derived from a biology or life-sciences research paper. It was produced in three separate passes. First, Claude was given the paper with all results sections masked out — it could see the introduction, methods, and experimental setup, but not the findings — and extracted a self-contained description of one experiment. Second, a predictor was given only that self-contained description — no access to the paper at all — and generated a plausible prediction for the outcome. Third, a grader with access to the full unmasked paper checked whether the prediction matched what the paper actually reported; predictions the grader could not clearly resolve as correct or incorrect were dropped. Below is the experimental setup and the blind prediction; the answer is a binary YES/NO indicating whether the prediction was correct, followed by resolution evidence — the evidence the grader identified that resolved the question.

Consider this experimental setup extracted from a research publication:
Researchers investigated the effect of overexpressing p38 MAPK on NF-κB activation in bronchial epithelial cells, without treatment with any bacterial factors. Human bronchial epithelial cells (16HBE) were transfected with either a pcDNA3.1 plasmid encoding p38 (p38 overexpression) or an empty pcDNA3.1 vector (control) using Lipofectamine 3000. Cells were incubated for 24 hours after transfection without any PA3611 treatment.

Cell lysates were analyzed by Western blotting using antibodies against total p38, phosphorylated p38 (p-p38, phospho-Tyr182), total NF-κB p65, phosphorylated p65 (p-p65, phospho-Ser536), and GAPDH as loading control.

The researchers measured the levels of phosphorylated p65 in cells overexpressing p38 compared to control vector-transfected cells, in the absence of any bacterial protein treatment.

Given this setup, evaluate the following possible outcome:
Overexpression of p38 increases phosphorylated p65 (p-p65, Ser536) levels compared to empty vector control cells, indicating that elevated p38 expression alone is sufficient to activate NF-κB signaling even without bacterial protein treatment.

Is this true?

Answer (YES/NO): YES